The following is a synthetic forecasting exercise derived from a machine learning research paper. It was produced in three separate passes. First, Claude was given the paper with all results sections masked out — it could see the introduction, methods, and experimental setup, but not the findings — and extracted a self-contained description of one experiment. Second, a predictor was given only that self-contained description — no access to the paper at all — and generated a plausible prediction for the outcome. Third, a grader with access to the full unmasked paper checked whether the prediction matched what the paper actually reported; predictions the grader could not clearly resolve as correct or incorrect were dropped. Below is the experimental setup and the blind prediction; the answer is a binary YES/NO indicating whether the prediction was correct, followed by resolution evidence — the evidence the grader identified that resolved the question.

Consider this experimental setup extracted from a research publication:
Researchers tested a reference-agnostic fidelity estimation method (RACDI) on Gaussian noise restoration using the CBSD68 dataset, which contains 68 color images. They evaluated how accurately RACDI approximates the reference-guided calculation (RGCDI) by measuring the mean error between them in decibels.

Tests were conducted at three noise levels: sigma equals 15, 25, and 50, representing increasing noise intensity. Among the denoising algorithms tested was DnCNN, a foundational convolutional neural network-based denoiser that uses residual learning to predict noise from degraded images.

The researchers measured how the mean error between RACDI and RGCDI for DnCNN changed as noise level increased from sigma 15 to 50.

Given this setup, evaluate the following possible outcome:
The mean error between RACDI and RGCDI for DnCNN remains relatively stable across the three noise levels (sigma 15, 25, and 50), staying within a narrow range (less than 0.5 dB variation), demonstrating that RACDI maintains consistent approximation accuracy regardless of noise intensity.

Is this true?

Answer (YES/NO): NO